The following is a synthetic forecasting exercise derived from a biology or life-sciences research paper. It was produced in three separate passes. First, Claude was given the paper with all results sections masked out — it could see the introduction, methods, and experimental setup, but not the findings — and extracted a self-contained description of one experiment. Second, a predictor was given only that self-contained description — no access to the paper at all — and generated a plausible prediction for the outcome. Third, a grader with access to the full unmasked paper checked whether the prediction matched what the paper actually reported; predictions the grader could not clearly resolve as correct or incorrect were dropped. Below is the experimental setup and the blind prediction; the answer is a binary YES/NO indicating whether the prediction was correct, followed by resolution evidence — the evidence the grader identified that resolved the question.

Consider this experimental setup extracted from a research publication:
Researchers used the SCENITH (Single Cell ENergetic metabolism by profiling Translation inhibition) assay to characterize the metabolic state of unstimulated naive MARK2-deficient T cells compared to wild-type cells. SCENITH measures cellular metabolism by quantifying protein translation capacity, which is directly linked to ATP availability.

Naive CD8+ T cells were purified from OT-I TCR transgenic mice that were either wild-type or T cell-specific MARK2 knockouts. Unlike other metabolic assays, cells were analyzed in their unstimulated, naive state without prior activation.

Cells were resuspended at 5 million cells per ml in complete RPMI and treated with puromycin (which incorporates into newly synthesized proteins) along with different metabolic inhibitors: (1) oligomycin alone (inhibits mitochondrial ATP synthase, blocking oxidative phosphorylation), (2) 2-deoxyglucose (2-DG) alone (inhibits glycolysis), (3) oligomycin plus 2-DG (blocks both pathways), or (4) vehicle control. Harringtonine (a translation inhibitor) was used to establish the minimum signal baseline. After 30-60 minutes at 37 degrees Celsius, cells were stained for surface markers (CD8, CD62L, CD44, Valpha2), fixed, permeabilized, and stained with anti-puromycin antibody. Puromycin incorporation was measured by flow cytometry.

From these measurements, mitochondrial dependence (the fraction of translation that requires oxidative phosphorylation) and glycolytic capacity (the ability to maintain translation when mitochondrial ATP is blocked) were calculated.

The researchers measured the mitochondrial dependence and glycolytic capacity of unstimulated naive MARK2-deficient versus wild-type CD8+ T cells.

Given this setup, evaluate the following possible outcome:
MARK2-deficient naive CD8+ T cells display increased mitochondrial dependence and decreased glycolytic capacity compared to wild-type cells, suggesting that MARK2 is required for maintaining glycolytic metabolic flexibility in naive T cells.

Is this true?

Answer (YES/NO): NO